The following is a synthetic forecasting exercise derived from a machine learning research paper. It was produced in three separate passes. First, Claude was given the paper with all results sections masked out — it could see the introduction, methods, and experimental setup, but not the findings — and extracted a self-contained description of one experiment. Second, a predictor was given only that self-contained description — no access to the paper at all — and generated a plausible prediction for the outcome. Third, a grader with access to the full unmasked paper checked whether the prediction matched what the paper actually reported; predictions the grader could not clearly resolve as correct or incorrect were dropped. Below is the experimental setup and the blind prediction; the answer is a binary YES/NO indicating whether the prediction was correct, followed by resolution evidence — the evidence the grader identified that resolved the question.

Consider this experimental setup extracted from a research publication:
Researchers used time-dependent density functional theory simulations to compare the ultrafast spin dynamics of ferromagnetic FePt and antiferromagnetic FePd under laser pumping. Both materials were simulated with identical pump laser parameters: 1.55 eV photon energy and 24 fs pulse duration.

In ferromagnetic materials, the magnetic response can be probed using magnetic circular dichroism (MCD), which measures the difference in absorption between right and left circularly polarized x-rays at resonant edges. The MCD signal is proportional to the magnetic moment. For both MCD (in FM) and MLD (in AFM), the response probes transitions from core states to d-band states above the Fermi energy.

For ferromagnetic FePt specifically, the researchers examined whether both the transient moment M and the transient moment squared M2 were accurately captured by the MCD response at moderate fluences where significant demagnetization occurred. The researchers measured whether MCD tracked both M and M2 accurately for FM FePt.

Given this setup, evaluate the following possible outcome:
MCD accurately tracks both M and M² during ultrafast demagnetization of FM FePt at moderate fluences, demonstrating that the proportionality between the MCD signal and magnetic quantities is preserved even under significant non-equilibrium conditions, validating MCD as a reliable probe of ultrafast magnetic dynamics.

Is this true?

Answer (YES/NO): NO